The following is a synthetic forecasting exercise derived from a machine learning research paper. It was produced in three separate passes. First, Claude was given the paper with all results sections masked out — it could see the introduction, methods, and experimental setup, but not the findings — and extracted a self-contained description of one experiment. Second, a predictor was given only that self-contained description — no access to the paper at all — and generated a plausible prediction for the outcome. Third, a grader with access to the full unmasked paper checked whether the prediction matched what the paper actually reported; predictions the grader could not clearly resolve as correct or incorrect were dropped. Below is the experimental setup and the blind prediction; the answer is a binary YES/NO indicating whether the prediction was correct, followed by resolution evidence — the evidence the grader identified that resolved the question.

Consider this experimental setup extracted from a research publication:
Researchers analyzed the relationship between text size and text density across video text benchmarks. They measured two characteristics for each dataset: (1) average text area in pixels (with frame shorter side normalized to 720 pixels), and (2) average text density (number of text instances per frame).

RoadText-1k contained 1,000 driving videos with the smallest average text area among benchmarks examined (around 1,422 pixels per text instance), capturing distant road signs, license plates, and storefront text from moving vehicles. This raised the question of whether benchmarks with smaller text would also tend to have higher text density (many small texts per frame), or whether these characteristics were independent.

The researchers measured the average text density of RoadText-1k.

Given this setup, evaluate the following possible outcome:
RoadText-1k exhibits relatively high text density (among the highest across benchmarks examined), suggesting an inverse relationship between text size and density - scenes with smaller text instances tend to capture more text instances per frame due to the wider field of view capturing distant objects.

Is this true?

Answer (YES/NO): NO